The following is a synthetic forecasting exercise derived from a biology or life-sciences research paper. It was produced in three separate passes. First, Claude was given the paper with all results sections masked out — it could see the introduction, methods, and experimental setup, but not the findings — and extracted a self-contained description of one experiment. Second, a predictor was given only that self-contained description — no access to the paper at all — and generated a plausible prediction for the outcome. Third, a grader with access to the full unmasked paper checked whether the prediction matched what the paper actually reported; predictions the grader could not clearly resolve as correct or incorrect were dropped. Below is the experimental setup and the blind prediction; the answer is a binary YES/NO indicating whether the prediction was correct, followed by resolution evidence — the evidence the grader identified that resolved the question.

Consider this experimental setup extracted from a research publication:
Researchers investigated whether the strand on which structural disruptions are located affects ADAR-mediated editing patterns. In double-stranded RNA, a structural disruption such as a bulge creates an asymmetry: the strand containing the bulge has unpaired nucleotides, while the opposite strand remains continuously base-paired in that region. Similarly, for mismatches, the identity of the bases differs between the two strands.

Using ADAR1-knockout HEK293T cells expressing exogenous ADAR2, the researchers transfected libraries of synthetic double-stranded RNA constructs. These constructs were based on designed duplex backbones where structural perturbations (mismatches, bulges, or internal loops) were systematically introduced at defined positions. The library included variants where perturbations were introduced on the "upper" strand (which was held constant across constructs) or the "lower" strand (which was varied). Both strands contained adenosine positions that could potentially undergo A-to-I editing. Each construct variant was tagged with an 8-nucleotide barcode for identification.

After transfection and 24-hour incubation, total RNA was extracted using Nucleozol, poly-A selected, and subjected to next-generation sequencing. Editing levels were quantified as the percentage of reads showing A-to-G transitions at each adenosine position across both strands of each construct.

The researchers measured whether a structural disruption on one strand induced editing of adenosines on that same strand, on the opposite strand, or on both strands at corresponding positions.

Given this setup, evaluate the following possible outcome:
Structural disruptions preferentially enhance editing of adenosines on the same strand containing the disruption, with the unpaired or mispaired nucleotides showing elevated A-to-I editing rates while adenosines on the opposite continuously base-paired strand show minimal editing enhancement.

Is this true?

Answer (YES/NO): NO